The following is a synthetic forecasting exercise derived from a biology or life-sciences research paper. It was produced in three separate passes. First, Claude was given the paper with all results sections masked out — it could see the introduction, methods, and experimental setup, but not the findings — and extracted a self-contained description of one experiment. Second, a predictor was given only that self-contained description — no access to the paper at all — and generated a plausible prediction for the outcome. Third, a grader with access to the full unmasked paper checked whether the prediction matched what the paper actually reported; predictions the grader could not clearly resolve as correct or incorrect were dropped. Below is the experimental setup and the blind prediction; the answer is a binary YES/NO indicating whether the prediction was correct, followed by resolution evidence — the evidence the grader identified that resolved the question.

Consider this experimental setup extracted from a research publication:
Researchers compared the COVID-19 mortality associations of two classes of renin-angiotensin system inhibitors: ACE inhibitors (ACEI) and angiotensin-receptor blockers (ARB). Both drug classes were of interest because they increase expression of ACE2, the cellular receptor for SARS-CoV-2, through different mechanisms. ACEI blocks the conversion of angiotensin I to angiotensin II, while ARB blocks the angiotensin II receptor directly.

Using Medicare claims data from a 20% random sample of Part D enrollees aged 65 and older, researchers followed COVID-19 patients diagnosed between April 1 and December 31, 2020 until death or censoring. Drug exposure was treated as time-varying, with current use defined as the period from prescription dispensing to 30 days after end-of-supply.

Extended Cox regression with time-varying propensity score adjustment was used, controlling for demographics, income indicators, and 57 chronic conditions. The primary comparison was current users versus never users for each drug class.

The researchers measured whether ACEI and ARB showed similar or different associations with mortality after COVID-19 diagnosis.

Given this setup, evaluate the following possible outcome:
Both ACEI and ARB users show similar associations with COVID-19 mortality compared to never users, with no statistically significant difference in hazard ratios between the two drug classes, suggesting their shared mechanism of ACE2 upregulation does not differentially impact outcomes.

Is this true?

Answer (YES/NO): YES